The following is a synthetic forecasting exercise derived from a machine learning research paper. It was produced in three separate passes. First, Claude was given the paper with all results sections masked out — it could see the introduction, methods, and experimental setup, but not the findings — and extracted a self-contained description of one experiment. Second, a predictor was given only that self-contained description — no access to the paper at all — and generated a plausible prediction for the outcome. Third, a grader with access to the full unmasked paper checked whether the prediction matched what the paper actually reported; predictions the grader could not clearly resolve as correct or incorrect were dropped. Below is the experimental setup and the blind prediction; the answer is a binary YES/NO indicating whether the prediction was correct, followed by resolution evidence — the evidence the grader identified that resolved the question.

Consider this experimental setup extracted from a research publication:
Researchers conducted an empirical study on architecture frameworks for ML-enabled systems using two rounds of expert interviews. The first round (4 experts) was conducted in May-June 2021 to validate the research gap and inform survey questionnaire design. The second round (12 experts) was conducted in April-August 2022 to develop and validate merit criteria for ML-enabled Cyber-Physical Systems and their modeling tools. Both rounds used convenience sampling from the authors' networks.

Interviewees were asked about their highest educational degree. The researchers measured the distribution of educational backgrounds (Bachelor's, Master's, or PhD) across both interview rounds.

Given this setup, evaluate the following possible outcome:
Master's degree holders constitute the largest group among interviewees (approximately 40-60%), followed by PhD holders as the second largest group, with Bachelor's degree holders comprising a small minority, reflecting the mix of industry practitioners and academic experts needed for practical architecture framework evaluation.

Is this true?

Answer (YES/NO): NO